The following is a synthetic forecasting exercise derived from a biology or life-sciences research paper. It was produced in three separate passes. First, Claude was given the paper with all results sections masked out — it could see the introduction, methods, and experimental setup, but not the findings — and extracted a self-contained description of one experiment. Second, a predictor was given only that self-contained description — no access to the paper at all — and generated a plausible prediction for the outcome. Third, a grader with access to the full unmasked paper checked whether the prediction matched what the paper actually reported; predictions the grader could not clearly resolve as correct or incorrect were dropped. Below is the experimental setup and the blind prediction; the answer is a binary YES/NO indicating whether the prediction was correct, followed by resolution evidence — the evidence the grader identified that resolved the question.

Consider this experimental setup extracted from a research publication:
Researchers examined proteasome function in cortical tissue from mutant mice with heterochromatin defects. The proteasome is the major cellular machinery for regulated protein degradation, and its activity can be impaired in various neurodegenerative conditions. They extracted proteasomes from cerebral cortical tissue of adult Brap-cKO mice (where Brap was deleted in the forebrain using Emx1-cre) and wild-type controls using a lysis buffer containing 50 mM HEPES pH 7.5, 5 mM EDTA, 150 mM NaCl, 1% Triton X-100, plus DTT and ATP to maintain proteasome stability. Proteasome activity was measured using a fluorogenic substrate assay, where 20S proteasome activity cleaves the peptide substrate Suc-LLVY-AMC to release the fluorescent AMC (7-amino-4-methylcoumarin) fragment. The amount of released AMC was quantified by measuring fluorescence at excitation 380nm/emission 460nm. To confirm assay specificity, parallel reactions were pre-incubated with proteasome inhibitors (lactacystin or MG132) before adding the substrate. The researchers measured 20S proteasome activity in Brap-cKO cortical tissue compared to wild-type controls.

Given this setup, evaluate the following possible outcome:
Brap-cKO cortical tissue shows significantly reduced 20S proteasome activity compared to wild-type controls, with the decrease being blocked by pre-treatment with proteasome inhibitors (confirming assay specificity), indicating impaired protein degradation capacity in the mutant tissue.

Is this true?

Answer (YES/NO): NO